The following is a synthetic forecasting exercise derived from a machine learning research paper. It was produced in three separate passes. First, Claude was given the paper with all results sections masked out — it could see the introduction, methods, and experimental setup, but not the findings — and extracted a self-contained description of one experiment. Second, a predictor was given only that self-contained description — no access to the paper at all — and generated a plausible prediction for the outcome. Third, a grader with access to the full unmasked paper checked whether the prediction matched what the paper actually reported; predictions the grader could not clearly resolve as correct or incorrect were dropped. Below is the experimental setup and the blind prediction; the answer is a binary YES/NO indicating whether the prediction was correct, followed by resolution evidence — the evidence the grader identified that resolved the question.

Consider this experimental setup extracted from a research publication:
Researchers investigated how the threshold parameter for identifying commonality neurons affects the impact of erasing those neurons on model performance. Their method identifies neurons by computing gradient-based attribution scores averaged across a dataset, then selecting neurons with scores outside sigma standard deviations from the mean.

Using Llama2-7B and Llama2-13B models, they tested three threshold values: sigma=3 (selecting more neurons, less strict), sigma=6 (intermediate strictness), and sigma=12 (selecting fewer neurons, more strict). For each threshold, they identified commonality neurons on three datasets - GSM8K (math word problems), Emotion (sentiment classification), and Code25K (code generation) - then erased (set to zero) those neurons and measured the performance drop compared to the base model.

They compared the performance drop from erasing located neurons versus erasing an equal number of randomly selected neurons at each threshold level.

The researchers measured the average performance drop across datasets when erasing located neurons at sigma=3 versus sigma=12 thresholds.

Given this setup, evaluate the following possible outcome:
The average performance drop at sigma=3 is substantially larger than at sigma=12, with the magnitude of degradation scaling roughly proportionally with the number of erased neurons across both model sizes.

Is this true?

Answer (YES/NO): NO